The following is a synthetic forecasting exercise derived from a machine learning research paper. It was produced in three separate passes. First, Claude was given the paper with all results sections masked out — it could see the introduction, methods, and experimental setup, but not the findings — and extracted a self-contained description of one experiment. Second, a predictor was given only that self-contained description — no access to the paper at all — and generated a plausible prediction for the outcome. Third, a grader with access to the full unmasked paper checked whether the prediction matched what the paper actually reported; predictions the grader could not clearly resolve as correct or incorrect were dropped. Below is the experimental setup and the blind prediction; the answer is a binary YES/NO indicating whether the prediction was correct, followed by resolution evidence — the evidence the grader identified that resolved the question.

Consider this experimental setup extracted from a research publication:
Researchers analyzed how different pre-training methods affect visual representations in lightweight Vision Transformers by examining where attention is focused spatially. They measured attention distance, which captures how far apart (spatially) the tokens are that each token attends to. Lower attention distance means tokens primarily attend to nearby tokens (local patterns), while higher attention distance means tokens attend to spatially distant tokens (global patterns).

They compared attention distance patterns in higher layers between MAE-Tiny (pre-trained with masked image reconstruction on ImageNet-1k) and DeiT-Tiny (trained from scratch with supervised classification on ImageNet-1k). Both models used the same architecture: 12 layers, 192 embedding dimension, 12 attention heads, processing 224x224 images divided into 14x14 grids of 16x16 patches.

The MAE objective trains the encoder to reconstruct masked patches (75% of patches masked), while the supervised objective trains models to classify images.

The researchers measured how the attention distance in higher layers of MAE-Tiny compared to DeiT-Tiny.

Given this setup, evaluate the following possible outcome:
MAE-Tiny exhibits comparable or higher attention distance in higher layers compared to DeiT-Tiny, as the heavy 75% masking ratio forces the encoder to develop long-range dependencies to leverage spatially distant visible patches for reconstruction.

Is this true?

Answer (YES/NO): NO